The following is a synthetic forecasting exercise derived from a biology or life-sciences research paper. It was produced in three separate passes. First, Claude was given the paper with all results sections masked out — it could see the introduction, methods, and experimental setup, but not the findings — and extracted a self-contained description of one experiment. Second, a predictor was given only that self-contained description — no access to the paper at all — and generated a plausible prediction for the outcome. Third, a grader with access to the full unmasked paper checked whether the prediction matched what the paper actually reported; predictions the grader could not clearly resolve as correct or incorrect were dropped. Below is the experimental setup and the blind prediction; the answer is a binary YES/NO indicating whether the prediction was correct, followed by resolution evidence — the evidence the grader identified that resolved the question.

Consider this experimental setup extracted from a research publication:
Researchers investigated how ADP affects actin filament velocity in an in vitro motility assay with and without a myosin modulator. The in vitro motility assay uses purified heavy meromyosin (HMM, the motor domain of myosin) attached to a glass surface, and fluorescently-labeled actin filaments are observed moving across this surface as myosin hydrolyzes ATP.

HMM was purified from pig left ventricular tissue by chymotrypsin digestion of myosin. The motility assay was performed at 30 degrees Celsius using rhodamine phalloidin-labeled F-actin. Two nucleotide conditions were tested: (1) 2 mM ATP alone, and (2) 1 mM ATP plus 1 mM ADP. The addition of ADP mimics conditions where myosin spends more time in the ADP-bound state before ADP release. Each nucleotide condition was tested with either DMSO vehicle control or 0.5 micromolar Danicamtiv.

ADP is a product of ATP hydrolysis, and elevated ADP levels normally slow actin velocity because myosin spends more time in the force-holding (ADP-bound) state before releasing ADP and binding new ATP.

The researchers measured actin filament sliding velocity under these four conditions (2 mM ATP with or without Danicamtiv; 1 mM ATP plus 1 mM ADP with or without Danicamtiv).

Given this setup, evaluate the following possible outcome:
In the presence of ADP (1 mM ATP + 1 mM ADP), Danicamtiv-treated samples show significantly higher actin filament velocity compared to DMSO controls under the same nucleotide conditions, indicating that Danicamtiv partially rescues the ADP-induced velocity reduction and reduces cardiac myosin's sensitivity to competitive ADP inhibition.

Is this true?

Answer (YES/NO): NO